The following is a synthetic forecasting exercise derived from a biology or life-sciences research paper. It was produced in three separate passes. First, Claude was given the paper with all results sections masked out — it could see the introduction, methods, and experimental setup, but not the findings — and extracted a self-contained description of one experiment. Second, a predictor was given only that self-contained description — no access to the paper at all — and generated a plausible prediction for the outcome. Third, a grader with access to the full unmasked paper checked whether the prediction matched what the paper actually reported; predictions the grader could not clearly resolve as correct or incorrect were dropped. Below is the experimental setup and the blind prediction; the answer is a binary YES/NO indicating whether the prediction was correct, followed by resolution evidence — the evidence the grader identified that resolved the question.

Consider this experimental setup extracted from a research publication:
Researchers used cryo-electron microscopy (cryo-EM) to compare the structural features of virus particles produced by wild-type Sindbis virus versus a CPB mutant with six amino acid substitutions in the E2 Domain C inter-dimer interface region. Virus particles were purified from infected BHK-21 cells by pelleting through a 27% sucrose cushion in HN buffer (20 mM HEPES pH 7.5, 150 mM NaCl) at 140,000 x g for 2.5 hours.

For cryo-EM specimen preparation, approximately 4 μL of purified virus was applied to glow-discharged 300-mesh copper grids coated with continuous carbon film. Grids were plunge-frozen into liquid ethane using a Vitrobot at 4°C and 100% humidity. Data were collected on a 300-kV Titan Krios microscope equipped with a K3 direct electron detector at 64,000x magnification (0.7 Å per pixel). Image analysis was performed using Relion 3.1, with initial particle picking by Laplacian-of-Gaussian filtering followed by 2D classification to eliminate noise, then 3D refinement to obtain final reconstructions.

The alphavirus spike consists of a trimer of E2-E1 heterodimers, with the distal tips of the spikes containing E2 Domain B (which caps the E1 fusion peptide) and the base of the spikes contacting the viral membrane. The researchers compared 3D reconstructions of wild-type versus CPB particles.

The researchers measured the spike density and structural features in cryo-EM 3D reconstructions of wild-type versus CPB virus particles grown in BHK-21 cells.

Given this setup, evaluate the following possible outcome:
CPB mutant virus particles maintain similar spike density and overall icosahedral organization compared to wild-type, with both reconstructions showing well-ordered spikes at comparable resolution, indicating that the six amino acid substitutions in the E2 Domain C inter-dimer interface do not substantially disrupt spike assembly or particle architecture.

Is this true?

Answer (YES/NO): NO